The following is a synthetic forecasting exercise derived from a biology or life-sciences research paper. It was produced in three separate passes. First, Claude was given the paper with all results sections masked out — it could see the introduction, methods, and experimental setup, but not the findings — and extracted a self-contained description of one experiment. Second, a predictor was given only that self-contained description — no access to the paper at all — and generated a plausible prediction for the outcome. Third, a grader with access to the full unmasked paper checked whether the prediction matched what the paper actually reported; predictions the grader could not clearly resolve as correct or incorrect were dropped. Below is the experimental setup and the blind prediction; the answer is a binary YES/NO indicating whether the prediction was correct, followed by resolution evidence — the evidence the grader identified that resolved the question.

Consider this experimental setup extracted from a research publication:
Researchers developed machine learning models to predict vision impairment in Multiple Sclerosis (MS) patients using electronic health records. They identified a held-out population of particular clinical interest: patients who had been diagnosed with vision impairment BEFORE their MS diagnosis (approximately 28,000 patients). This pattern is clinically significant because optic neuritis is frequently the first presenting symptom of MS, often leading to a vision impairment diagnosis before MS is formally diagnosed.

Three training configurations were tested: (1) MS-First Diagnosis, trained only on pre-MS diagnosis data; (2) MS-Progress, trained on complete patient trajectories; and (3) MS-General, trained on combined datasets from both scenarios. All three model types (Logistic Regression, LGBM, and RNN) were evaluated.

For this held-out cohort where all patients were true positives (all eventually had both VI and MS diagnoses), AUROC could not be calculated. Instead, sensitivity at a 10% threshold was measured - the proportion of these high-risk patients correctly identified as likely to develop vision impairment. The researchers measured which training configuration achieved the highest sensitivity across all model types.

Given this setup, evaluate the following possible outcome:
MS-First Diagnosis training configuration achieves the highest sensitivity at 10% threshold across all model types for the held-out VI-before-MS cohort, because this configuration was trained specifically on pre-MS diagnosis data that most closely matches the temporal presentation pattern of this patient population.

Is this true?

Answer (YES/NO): NO